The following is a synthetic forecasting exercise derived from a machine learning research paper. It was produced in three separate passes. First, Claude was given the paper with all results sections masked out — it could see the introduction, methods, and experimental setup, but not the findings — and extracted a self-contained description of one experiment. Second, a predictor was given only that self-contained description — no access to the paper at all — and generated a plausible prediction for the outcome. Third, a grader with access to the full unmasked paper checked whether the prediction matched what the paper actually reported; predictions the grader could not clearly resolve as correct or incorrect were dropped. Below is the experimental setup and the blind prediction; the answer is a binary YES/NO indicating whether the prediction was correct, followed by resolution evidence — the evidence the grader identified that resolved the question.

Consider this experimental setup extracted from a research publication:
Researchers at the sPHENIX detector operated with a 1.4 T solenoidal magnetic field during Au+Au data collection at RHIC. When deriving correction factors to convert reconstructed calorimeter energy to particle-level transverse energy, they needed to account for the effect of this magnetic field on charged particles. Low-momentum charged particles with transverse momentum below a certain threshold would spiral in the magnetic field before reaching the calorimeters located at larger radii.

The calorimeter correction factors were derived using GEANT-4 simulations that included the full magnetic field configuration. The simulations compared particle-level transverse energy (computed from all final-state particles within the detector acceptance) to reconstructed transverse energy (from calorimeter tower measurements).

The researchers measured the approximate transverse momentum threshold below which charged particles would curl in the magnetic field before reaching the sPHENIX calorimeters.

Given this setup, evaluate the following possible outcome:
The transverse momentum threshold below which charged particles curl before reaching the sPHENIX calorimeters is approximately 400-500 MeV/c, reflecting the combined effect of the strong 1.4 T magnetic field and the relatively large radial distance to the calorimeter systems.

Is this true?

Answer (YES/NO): NO